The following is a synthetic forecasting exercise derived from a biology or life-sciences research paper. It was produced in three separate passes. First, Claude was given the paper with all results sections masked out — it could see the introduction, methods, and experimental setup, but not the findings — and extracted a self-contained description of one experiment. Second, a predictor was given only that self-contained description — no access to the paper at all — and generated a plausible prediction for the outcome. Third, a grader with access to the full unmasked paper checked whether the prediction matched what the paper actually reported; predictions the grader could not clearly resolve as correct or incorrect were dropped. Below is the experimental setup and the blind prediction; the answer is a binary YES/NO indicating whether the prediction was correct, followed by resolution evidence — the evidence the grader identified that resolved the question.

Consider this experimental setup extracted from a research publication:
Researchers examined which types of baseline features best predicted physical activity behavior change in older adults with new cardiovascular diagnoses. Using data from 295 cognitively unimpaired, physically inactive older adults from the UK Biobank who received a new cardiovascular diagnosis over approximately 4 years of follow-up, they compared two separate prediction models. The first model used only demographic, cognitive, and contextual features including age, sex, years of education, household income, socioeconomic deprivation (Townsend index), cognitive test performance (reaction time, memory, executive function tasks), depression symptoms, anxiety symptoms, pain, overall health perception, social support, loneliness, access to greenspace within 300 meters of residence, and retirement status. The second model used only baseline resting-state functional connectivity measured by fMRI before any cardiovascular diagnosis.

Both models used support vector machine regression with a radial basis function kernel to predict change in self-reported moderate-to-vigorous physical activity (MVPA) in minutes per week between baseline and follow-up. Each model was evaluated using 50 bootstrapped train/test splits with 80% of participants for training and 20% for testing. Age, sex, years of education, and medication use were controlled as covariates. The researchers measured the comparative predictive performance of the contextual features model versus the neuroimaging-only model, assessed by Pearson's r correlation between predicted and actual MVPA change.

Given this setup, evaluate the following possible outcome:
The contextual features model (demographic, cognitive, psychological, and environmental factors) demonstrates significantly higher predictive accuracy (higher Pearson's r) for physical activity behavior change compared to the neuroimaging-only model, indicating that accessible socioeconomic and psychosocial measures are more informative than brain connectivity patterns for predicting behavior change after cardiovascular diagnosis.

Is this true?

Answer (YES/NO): NO